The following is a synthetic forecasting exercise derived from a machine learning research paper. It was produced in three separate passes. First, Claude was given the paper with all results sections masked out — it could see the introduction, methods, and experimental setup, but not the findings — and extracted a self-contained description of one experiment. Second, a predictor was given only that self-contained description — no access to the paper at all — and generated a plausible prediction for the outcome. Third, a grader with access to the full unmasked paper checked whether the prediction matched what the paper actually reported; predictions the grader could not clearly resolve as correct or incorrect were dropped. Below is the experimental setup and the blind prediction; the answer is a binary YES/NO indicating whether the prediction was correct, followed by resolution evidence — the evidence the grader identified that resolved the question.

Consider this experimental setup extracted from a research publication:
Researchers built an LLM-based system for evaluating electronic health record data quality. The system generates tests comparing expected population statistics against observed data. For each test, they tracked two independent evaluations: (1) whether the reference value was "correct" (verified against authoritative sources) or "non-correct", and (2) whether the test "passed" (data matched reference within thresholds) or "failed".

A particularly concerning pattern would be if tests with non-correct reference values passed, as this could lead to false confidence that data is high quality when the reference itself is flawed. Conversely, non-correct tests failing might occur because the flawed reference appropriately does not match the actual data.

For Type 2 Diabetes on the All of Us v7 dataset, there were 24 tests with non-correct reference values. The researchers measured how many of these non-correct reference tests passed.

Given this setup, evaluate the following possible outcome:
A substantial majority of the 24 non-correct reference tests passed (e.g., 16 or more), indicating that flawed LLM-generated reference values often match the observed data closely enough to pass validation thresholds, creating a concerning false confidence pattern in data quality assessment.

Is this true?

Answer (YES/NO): NO